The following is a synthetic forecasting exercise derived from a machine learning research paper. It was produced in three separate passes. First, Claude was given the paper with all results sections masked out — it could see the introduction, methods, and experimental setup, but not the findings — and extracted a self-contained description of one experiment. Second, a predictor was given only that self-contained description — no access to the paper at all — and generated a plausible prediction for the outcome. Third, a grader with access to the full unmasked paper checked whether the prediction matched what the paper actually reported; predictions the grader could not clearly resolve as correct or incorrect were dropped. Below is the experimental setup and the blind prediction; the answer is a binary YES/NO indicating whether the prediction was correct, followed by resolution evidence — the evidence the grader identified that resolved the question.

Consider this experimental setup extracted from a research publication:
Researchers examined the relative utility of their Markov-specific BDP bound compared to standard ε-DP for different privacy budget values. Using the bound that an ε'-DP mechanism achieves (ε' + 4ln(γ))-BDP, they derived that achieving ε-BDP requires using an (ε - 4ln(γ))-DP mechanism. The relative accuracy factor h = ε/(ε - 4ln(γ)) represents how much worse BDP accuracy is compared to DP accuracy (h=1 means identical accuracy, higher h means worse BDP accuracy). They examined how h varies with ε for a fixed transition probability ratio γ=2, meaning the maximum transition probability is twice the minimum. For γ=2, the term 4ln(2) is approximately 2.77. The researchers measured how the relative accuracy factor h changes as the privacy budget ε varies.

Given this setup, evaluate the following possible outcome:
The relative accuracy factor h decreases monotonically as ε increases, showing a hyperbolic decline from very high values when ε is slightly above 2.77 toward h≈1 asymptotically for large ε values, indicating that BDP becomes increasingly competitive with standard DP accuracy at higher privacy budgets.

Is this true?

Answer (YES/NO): YES